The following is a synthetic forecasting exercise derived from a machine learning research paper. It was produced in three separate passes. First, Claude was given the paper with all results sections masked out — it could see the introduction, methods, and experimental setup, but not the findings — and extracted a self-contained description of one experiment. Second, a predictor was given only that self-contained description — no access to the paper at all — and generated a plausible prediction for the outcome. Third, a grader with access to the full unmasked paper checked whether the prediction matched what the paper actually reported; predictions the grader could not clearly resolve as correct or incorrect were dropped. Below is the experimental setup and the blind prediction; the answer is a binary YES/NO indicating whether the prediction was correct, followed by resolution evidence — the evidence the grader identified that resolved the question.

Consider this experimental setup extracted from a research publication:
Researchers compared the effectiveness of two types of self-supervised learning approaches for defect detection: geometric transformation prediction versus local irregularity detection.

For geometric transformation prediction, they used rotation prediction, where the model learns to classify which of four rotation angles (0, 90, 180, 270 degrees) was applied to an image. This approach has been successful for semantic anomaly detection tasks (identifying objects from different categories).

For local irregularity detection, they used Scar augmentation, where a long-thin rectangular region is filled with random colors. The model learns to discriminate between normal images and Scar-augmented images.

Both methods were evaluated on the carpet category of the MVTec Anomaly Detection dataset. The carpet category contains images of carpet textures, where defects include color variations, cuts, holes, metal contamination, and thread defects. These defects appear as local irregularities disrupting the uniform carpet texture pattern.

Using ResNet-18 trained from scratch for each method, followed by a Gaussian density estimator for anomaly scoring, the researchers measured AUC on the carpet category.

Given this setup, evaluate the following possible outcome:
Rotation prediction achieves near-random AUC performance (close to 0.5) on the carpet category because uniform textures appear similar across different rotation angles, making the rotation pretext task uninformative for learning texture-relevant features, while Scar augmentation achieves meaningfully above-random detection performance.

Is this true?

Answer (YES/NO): NO